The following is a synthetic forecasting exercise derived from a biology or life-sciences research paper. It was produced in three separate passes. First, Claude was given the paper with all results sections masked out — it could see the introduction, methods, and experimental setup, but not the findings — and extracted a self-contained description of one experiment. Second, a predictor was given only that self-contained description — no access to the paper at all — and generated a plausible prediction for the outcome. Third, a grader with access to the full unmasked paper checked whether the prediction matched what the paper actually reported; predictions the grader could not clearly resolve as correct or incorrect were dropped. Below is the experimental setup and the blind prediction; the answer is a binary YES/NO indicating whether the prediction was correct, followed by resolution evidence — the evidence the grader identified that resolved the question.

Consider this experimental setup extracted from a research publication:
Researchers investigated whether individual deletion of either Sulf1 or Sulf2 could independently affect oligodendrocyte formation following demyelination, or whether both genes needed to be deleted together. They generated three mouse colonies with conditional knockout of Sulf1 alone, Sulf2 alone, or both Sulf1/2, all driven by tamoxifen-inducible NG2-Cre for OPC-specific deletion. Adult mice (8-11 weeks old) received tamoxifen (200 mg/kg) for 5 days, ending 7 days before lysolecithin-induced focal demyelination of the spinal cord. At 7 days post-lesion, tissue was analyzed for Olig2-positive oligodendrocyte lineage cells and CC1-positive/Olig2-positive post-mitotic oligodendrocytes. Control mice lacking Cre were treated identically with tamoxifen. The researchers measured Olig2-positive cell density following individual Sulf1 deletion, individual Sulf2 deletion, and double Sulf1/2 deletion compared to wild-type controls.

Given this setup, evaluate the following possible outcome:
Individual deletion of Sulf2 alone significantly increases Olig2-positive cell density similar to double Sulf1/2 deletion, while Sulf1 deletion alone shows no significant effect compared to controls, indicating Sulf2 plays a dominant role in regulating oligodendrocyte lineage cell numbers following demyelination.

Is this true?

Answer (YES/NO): YES